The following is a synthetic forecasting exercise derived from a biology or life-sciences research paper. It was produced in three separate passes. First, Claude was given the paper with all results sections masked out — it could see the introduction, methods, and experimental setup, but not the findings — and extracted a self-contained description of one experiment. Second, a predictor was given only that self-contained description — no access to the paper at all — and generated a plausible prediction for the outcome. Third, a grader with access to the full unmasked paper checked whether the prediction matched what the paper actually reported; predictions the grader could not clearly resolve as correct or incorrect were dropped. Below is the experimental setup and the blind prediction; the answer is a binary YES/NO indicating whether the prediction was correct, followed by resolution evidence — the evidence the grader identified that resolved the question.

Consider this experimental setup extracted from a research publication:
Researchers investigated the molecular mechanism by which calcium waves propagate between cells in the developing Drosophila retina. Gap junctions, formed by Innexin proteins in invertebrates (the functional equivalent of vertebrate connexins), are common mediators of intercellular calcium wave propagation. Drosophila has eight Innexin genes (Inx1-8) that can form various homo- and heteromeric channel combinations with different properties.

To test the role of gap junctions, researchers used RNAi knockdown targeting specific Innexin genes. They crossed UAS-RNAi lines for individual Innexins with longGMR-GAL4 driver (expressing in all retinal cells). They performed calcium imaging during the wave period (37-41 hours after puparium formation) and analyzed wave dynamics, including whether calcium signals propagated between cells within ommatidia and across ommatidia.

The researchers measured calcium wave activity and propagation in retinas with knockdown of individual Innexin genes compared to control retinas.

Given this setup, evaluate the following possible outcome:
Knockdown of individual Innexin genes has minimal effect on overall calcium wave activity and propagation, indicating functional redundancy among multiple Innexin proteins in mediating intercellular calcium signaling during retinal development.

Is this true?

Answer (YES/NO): NO